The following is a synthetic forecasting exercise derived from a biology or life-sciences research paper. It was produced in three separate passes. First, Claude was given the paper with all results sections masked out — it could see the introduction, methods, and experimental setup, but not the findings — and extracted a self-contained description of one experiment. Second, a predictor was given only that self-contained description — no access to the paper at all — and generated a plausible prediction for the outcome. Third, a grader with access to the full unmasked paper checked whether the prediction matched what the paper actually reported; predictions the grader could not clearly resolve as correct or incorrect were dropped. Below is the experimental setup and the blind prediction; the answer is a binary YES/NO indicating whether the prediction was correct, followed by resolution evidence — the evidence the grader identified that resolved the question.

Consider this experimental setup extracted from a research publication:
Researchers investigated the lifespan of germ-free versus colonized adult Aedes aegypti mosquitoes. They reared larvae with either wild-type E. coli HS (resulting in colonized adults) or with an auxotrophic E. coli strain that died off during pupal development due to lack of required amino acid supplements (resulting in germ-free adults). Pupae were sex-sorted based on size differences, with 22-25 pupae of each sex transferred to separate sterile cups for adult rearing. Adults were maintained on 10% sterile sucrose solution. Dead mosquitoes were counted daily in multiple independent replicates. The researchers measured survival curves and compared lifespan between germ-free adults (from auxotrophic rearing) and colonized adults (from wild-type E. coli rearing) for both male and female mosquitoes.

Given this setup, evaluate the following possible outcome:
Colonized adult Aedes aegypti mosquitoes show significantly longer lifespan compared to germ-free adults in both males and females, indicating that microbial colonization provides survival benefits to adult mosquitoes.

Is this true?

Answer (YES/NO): NO